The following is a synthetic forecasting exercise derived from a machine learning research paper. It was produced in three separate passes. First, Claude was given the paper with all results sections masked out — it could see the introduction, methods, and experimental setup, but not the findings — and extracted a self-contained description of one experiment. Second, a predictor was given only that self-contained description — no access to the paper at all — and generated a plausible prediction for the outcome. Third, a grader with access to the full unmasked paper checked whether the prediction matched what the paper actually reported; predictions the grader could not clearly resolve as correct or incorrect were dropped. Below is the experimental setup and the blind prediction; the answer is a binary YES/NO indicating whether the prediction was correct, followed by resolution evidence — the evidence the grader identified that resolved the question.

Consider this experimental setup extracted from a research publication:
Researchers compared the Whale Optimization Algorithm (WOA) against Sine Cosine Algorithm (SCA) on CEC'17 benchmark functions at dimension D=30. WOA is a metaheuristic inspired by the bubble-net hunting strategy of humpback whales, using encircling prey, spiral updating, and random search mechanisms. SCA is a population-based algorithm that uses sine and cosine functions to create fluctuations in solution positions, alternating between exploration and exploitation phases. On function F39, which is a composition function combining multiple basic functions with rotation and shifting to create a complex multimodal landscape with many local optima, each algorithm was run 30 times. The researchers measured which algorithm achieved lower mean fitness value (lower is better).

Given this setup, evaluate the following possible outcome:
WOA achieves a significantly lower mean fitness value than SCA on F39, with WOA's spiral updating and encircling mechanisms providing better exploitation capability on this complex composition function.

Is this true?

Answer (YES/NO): YES